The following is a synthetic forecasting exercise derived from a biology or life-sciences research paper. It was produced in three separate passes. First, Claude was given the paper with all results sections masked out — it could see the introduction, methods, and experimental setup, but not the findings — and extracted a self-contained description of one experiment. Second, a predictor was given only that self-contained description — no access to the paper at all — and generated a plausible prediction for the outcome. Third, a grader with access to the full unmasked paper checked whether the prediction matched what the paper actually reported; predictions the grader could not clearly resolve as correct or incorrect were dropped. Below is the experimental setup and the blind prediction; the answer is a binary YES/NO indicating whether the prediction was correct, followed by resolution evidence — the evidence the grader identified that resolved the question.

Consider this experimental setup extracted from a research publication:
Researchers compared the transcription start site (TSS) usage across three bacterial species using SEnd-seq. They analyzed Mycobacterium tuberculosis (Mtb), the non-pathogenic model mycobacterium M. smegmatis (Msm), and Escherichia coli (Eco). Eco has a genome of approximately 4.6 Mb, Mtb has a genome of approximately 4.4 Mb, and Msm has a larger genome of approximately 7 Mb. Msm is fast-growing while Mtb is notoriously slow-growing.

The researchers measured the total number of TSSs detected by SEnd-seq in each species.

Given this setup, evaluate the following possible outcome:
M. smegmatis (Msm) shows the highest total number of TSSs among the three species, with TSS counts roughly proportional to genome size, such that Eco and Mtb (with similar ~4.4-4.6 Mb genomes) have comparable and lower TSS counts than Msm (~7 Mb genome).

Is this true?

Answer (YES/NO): NO